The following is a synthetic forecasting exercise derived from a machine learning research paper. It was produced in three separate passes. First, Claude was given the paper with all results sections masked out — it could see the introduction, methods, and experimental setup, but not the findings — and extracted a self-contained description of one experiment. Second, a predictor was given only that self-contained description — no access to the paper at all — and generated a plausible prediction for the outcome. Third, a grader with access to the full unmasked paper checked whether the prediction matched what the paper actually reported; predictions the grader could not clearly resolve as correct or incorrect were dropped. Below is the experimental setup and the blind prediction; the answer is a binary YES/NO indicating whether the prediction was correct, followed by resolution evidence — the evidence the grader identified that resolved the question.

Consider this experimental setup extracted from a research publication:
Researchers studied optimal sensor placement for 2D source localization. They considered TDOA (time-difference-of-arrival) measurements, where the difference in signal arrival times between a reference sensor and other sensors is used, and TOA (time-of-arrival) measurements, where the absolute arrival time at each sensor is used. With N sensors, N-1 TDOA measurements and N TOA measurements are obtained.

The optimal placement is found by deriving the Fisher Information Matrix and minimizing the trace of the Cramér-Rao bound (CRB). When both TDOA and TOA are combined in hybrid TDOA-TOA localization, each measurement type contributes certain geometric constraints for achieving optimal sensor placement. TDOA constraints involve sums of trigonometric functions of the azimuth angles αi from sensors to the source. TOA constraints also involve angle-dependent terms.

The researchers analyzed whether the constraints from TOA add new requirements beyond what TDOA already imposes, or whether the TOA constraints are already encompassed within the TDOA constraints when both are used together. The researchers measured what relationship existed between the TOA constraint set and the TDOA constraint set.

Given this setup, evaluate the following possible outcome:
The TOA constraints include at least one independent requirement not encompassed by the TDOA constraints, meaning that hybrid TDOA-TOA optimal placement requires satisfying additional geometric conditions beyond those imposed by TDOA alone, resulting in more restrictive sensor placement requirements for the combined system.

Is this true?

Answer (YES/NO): NO